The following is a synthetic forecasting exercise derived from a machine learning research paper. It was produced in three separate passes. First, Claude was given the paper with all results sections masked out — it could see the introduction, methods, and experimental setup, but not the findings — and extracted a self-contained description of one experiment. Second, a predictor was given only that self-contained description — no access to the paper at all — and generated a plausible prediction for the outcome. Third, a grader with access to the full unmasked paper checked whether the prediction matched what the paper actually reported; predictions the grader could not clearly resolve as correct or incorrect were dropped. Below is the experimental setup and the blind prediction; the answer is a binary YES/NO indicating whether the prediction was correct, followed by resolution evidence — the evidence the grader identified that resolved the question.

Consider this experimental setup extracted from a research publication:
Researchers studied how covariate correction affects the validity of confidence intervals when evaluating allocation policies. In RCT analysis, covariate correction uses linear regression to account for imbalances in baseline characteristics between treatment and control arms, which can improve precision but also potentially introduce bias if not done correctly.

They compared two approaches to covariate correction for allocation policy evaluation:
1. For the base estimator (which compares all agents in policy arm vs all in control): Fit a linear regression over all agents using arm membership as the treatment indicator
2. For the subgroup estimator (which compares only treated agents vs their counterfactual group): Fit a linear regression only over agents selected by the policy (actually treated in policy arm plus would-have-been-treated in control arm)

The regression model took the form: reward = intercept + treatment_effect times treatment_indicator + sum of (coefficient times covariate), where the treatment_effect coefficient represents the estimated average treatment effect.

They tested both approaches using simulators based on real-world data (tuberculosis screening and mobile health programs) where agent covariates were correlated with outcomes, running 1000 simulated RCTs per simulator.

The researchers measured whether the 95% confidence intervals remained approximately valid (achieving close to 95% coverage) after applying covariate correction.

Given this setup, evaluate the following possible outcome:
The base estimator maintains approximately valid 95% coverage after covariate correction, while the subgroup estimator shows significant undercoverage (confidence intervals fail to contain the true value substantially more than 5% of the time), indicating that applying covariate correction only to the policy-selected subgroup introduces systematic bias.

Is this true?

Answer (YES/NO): NO